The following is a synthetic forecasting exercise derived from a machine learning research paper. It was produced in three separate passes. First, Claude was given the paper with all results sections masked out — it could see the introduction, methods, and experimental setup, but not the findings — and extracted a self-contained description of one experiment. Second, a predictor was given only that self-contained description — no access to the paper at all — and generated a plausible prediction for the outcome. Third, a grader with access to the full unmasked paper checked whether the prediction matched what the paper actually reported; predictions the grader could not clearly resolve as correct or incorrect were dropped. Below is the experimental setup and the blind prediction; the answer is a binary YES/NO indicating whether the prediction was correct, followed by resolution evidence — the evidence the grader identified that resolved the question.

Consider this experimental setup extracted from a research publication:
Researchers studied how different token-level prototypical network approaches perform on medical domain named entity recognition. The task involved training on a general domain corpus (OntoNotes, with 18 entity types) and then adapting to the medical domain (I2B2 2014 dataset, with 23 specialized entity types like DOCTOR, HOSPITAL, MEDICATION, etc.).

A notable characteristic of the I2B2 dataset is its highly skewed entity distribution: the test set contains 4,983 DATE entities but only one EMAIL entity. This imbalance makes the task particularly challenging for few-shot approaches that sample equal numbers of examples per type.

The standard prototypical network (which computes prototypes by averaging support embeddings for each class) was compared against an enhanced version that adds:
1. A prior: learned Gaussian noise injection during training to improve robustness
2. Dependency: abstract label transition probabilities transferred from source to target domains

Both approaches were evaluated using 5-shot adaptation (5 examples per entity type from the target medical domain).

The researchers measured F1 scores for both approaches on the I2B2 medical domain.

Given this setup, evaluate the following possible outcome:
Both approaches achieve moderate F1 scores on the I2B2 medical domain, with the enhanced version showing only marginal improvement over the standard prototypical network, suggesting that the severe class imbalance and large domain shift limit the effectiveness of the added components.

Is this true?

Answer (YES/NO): NO